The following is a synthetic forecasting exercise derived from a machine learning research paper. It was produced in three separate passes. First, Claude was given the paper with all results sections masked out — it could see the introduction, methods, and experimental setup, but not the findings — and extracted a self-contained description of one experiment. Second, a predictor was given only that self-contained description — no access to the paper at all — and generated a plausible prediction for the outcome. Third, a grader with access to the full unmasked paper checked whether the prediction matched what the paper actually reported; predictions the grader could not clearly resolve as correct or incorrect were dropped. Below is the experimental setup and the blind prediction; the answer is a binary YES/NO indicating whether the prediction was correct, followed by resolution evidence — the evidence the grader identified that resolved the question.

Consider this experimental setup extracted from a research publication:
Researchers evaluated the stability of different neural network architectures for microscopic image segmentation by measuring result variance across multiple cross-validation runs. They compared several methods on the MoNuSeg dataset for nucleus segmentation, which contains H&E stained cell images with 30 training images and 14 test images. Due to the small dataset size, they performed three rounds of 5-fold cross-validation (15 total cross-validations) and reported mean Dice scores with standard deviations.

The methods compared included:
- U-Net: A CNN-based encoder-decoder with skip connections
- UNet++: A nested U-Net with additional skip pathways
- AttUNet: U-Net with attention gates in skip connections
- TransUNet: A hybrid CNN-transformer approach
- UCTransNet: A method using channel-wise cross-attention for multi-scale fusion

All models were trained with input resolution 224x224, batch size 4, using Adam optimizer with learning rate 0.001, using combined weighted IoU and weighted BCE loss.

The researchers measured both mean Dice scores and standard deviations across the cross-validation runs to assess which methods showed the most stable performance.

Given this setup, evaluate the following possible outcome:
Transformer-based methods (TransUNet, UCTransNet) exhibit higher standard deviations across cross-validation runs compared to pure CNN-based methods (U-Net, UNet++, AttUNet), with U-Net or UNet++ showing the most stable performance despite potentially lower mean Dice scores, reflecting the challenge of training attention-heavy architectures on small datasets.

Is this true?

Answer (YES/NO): NO